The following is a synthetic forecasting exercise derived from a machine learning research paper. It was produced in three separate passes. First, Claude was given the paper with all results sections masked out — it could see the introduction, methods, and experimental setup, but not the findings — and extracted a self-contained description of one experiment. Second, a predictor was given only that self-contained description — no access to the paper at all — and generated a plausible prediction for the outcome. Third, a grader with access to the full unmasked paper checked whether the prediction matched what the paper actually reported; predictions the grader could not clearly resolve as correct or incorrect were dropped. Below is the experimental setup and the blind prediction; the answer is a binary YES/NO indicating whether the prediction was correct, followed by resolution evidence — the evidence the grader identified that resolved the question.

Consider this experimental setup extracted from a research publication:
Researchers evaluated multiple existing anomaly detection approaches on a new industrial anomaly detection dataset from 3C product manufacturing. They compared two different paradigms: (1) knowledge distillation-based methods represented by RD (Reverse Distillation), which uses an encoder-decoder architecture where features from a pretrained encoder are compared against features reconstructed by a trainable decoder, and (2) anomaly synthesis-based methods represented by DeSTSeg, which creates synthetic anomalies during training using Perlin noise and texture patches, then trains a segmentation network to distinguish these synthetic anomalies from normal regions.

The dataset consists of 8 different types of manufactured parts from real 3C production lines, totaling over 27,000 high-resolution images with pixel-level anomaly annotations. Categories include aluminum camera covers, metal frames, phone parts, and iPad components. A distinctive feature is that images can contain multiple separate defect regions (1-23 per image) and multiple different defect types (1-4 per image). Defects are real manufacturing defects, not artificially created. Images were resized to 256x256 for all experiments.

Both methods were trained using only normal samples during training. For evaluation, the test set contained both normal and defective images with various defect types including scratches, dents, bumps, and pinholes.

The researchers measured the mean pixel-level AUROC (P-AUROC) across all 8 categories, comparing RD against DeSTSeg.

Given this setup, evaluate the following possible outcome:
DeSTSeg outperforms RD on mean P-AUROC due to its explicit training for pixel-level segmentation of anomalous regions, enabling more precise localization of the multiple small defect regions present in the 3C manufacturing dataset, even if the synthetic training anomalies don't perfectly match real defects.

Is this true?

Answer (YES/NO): NO